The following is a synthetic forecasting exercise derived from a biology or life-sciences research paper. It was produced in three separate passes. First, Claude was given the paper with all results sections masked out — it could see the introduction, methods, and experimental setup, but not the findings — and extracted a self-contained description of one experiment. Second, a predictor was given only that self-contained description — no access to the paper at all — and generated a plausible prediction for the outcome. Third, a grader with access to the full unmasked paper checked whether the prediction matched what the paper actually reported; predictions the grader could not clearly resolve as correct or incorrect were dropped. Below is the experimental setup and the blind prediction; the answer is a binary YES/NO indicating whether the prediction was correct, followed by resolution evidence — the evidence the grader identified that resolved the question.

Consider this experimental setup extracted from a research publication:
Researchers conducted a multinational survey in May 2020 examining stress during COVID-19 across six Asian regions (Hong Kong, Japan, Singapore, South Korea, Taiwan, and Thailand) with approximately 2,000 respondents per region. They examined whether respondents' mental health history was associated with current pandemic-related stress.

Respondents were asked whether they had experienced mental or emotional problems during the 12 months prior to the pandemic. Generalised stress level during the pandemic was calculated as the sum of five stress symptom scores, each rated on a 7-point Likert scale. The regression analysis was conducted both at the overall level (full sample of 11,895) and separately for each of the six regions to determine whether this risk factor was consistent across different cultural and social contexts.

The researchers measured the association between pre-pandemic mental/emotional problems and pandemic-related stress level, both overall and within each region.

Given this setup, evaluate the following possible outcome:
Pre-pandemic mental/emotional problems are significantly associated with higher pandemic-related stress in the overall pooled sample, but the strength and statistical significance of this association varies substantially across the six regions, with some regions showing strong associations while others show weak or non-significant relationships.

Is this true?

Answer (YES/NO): NO